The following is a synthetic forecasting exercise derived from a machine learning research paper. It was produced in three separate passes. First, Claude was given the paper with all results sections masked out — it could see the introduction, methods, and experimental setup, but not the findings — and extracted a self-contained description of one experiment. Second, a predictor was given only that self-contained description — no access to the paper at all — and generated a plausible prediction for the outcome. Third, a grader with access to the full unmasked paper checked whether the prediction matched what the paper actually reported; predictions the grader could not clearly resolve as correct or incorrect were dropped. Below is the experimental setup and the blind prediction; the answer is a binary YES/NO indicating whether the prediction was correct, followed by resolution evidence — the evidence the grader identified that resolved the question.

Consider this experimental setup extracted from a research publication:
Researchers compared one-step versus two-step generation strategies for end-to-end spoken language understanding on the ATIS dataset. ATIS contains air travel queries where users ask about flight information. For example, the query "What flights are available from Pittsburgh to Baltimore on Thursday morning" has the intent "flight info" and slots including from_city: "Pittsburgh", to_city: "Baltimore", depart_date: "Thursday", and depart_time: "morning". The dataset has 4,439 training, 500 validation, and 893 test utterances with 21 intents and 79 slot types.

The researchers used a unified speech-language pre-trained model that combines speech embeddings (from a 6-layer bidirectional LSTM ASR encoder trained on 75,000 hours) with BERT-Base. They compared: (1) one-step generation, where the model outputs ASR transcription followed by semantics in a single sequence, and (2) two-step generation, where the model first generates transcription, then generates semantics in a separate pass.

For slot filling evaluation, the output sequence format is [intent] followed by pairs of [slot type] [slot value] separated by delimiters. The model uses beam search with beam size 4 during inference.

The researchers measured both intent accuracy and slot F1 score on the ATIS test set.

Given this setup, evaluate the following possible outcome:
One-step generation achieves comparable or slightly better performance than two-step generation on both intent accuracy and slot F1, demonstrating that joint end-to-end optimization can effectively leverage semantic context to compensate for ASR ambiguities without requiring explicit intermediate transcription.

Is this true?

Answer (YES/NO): NO